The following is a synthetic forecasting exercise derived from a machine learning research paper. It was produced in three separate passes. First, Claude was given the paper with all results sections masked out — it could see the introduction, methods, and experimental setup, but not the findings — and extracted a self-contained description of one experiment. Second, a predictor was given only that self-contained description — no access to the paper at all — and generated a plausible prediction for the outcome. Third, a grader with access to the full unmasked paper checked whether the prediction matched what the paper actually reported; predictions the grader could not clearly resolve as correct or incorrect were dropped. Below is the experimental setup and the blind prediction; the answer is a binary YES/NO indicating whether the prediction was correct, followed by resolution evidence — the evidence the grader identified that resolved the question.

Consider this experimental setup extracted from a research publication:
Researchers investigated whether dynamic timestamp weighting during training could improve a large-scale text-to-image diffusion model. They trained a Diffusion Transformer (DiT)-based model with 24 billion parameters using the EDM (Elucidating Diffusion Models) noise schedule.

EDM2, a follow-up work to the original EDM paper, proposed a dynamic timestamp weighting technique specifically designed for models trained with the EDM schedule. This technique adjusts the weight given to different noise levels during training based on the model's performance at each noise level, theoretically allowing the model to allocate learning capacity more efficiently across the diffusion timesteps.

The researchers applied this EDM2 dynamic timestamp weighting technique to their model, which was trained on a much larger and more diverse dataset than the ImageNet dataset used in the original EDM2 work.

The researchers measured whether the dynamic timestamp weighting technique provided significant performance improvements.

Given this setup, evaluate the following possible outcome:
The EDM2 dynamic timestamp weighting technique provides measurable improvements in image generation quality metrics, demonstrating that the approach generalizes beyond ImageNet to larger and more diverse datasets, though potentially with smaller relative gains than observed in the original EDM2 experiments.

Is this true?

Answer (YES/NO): NO